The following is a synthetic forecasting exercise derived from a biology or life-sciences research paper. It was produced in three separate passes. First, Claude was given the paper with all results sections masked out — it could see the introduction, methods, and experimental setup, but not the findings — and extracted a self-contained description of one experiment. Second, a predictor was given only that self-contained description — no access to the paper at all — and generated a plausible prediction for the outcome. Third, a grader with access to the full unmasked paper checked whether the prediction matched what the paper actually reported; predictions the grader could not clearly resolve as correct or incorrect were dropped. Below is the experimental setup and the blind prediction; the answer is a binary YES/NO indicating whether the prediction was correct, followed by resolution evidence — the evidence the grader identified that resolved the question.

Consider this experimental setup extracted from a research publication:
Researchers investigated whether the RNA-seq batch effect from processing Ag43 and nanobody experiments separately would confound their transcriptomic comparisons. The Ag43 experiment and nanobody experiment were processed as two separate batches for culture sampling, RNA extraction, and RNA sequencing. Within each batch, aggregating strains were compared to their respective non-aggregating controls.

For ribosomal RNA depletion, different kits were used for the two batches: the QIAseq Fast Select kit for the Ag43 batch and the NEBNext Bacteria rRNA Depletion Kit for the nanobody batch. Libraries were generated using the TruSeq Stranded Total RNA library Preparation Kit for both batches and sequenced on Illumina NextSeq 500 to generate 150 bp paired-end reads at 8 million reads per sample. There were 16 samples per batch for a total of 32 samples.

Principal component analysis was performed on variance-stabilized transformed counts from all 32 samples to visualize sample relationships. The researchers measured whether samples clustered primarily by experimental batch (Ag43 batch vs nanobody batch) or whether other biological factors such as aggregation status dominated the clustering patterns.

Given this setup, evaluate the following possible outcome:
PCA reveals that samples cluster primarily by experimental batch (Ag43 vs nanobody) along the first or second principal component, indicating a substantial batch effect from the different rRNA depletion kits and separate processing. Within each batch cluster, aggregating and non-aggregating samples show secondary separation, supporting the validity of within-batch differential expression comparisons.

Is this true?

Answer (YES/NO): NO